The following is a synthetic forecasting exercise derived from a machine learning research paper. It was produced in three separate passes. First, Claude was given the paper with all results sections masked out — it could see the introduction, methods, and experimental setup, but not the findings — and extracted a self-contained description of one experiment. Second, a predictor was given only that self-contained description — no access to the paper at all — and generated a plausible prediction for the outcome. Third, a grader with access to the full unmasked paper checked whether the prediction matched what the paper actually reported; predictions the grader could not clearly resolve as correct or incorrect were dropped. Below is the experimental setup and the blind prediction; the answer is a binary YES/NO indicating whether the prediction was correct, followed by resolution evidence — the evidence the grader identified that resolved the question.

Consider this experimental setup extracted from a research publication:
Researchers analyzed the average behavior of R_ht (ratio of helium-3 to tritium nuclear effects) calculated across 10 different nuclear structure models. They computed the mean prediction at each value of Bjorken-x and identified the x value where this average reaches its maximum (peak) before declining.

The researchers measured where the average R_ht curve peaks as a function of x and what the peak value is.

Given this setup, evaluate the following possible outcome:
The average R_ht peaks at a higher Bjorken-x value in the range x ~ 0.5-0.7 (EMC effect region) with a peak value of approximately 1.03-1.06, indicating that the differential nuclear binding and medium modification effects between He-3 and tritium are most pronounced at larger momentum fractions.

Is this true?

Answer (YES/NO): NO